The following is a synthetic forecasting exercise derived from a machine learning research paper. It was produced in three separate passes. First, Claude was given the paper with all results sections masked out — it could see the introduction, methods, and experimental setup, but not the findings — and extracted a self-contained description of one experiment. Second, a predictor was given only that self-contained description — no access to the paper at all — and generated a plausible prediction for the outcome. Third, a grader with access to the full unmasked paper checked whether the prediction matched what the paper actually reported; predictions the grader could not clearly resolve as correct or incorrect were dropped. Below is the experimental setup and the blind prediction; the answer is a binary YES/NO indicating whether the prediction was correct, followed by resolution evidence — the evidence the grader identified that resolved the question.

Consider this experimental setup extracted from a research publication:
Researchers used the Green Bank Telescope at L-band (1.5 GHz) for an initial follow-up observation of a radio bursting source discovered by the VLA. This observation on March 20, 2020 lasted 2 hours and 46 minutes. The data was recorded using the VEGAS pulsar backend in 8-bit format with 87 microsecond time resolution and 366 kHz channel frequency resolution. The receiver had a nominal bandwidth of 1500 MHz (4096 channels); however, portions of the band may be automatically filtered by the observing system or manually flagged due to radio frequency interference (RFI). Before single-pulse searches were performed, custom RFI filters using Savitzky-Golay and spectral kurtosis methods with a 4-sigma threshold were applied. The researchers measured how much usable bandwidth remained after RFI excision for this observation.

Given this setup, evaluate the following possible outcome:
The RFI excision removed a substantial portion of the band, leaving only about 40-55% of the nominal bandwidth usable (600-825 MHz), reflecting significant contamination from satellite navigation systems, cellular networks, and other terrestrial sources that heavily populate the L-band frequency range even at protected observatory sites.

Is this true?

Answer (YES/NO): NO